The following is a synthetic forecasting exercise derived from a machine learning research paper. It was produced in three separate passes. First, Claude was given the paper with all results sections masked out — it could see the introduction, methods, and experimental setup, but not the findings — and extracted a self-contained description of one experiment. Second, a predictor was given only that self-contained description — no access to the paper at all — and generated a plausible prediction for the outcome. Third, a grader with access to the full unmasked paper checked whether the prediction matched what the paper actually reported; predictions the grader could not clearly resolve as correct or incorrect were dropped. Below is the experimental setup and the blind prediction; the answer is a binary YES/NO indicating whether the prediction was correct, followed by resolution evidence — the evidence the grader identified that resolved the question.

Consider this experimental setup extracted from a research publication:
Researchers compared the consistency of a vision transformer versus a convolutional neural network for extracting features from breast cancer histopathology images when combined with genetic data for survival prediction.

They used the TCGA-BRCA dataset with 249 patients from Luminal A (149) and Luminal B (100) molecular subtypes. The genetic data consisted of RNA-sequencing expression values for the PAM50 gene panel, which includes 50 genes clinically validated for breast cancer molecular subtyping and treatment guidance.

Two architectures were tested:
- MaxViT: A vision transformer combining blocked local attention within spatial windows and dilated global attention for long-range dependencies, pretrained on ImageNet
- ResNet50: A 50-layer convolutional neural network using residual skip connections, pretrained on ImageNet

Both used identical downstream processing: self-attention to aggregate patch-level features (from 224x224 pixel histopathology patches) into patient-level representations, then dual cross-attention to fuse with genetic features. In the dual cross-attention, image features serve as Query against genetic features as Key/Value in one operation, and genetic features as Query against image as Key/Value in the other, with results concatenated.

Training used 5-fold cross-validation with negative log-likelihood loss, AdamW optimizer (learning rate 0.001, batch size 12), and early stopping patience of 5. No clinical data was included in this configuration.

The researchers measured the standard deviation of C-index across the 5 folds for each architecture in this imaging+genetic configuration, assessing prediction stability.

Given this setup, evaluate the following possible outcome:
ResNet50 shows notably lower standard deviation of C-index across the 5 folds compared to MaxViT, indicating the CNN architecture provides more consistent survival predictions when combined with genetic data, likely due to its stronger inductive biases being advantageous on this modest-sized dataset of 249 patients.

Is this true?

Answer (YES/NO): YES